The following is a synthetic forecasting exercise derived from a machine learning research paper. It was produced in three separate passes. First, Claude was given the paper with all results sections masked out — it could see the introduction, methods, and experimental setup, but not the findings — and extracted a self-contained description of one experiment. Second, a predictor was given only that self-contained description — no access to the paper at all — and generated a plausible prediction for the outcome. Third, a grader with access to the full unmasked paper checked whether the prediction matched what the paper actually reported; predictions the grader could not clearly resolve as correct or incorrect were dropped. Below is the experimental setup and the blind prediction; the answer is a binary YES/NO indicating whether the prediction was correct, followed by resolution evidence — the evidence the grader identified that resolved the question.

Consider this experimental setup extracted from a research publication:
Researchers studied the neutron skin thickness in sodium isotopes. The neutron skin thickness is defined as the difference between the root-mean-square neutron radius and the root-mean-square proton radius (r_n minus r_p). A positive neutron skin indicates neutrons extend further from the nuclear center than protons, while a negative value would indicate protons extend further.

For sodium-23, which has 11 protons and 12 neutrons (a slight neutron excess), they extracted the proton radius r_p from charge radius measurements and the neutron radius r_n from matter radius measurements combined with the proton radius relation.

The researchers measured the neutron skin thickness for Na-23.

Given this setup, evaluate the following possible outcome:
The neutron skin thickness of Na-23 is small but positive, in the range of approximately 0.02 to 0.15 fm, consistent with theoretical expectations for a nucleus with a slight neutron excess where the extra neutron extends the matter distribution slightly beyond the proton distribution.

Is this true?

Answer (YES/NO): NO